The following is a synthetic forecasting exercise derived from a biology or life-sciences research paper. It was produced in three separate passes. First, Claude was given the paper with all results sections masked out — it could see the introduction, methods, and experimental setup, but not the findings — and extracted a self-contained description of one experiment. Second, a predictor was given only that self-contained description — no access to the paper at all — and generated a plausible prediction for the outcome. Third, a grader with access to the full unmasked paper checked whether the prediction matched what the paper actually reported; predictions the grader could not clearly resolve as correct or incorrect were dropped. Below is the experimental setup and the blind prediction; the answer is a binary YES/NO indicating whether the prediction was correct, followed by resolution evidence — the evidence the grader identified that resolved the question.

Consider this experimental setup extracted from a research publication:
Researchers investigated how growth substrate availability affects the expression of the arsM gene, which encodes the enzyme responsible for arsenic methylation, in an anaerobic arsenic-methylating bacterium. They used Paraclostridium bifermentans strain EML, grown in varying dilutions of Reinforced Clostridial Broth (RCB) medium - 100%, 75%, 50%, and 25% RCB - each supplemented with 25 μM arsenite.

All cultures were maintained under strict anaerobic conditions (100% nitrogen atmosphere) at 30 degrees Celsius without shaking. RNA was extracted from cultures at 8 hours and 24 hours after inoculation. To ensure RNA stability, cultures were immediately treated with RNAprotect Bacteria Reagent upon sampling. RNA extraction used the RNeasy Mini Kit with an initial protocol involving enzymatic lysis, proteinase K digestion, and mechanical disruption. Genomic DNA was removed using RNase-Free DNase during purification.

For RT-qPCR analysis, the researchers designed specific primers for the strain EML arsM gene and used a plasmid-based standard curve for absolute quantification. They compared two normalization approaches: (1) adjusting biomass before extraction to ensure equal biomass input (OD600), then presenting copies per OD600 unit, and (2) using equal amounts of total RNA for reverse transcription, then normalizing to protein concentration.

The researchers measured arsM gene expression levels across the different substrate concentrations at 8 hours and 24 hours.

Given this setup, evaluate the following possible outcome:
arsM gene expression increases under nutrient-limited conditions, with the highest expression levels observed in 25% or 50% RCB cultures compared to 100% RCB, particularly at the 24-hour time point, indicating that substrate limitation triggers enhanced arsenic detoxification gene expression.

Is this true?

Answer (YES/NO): NO